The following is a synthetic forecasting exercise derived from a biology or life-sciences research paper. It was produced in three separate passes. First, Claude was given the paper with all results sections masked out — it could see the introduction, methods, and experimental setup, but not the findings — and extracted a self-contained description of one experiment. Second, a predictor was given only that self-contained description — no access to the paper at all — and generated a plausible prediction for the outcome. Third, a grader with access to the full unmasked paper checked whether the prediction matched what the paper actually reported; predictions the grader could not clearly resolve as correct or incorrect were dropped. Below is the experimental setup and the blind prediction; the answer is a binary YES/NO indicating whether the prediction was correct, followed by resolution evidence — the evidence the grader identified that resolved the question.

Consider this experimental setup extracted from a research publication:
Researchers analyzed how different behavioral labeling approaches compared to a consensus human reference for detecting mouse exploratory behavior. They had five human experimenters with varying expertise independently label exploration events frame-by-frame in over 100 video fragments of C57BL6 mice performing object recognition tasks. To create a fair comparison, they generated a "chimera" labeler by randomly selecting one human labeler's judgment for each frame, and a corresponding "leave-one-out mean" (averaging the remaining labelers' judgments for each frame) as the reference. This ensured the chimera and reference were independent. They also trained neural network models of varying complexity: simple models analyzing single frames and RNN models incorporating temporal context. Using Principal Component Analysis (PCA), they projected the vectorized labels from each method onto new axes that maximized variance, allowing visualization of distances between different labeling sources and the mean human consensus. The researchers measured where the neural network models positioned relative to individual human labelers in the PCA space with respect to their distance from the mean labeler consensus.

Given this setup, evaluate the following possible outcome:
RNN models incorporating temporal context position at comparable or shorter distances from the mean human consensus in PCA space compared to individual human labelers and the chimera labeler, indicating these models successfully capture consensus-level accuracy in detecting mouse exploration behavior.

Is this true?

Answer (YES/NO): YES